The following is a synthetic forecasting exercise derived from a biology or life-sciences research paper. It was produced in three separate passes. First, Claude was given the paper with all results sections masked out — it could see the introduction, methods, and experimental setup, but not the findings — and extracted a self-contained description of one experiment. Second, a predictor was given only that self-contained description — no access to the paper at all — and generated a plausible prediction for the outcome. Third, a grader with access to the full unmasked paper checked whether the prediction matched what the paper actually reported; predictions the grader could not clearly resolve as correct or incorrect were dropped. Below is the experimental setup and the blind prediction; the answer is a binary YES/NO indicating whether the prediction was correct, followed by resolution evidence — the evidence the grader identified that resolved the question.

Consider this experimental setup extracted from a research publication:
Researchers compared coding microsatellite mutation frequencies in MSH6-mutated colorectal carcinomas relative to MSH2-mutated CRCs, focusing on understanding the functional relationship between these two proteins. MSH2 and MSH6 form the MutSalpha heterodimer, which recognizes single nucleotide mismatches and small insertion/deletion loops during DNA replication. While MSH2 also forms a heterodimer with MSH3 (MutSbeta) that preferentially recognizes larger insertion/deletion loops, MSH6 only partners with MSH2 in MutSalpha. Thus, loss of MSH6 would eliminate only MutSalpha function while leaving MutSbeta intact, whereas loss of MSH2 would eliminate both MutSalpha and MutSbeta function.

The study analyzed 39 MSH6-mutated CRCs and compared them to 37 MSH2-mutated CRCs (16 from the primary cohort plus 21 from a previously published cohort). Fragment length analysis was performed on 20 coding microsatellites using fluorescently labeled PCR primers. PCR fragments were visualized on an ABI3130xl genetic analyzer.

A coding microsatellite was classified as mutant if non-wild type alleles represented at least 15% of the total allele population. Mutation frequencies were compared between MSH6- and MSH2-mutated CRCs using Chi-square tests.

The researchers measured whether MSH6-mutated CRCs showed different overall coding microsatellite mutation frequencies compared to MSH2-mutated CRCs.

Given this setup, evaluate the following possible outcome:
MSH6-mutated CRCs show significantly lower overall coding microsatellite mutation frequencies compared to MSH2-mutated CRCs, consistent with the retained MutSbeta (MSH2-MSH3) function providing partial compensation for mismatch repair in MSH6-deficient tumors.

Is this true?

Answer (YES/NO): YES